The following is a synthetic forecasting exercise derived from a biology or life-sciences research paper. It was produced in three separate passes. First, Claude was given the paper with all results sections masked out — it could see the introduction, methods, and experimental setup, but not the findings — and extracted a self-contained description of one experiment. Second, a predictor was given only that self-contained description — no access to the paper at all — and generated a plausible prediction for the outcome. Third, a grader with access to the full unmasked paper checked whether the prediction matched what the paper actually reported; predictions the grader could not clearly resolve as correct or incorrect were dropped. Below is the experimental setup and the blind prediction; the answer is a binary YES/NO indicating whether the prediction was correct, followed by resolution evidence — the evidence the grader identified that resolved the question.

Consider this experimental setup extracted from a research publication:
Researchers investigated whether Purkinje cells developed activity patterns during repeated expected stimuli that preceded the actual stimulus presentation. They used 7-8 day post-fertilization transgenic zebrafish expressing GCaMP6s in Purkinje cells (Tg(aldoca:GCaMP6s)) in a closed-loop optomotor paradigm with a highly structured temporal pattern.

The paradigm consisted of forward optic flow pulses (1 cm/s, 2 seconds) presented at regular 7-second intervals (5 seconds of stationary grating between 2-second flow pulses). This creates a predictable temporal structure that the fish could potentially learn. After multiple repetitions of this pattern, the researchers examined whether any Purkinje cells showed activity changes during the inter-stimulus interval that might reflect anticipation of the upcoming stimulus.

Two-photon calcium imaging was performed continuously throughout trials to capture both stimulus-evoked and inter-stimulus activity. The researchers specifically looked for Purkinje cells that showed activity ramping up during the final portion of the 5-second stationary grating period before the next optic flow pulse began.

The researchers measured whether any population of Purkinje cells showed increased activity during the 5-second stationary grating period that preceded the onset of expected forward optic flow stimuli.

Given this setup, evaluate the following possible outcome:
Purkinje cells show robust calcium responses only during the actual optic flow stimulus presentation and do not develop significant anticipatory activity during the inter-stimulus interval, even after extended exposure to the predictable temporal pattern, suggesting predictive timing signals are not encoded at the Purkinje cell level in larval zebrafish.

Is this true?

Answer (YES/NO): NO